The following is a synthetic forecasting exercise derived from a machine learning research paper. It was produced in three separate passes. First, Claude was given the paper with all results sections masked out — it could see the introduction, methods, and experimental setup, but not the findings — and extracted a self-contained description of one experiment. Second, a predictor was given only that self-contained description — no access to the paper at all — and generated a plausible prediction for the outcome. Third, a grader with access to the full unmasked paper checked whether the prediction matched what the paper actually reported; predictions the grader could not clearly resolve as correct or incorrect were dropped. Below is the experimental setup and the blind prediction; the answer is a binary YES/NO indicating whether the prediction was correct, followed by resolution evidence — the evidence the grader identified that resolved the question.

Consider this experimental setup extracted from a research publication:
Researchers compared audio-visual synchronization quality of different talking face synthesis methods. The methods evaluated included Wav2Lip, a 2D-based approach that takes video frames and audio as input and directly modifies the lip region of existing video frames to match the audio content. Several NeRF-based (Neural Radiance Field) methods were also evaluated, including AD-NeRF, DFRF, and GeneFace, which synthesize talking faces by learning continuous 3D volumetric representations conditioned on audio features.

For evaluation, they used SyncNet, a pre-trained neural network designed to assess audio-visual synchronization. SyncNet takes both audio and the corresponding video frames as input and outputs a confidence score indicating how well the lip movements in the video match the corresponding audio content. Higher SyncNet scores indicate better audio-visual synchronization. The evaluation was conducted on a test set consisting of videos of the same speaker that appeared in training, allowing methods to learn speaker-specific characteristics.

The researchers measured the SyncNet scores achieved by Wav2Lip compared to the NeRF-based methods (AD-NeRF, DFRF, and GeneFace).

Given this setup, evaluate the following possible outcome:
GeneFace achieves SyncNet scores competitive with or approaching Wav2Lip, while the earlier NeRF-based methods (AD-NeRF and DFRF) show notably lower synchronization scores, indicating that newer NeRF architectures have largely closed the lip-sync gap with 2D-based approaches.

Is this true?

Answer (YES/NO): NO